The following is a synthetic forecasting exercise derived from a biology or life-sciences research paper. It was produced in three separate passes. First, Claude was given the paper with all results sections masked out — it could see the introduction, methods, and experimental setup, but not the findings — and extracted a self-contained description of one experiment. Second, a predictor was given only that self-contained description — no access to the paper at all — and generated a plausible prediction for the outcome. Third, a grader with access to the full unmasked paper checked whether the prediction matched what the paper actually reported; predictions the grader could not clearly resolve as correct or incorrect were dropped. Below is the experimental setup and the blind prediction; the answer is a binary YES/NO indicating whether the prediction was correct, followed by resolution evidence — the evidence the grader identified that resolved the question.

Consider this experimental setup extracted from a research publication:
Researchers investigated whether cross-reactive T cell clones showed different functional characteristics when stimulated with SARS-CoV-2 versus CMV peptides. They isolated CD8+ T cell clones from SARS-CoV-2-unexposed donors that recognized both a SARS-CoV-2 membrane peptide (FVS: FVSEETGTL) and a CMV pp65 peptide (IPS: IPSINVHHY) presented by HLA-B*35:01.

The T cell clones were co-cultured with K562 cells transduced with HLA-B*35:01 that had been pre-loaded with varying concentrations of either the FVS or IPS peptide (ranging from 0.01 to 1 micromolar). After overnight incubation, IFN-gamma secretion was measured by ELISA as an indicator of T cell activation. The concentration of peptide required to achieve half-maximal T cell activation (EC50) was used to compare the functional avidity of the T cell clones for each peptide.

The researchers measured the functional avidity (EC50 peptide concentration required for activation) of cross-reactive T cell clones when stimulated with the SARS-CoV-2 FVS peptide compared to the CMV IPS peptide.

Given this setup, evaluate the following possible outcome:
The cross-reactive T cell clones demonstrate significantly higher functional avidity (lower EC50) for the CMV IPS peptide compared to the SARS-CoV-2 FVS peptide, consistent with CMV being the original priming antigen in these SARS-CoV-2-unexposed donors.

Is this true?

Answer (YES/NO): YES